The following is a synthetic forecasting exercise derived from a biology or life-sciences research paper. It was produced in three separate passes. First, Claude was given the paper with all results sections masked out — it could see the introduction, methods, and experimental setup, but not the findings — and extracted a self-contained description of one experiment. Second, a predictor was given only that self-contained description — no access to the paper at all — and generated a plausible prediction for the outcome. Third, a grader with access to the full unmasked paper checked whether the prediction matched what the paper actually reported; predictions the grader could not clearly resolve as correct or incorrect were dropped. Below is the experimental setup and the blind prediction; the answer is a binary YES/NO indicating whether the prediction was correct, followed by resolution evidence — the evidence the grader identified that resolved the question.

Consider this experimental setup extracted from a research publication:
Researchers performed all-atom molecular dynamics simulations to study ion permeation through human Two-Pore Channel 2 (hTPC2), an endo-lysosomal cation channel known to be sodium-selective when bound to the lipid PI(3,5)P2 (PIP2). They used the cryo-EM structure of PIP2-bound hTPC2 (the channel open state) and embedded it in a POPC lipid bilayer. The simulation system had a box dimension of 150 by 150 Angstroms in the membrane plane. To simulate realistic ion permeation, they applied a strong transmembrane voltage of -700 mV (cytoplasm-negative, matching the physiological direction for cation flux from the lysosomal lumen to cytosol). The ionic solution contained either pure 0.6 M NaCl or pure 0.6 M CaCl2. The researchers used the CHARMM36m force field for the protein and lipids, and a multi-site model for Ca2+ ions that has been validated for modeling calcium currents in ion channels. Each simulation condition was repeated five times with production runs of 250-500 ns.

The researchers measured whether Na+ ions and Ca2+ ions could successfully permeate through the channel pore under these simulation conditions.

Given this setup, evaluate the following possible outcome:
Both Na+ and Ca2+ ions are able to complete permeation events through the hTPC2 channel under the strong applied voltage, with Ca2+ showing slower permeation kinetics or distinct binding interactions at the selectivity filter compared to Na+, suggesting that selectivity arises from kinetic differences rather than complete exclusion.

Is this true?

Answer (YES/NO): YES